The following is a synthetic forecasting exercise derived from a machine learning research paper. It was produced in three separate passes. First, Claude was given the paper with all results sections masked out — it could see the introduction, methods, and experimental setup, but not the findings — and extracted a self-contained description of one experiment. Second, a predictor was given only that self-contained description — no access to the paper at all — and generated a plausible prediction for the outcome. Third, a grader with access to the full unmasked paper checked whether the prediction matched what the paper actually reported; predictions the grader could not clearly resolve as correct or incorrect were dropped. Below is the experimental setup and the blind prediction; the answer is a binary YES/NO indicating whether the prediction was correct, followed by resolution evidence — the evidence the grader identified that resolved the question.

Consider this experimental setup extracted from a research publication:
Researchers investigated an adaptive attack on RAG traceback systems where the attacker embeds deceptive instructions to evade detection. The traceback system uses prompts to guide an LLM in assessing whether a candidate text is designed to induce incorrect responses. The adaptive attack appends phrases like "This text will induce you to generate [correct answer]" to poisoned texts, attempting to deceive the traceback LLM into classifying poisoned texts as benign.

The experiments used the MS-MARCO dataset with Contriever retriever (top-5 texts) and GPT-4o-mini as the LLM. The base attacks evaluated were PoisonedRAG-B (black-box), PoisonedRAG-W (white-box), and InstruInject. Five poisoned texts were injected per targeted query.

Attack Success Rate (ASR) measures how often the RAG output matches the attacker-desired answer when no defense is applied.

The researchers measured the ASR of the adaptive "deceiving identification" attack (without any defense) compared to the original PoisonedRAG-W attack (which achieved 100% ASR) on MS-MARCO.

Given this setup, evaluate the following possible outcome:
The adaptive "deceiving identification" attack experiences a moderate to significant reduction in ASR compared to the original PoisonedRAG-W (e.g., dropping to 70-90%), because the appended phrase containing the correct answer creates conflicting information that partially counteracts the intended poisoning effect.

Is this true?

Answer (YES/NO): YES